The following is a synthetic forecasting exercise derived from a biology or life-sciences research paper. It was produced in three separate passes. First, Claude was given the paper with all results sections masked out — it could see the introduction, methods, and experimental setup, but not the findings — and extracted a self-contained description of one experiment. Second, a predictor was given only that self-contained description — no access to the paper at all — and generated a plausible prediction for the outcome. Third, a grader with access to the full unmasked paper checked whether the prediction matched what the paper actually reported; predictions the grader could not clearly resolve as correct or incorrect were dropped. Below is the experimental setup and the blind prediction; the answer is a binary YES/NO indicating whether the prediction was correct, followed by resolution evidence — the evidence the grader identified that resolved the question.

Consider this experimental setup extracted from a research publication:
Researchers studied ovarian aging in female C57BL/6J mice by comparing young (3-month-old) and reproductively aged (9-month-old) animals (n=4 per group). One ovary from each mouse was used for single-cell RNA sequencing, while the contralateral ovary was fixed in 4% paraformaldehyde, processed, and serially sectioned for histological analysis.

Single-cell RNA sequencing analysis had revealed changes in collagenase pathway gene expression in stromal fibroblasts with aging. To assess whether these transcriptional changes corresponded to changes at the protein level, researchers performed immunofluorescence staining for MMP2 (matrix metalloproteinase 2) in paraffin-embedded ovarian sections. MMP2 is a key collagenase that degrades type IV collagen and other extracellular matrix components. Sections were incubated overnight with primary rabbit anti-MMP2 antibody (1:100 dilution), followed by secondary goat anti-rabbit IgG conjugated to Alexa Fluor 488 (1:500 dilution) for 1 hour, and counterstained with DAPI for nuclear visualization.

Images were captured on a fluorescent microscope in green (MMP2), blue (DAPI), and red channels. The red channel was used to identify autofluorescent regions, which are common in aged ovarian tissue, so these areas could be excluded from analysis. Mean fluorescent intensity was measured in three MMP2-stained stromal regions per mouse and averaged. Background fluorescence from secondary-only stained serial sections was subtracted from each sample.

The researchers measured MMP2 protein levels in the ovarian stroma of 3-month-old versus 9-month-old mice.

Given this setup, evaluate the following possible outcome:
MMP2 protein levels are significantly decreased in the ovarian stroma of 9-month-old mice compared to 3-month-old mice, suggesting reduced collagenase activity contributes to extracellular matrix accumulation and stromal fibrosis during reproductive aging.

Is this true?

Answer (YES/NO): YES